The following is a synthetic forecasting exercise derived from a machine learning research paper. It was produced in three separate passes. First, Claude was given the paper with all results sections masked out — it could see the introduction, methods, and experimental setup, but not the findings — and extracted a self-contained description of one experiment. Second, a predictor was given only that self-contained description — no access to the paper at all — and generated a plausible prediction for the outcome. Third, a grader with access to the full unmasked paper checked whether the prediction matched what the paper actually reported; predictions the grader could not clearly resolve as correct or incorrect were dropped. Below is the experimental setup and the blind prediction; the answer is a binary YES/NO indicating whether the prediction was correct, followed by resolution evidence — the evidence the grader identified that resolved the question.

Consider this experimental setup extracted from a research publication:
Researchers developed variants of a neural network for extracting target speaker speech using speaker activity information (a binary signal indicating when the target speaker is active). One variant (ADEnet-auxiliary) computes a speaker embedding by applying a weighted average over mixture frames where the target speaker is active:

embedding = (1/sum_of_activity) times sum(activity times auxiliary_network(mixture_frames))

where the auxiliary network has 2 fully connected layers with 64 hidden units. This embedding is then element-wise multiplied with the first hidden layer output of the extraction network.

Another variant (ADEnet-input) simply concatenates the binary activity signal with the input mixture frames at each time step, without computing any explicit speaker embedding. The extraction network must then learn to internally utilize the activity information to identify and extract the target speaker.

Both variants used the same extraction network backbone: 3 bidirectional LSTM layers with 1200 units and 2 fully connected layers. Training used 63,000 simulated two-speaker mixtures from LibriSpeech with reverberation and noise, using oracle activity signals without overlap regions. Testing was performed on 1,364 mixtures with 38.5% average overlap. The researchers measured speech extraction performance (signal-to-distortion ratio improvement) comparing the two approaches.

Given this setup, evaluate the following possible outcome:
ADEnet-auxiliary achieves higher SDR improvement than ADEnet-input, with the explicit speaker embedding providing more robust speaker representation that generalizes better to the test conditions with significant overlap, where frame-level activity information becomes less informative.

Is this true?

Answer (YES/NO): NO